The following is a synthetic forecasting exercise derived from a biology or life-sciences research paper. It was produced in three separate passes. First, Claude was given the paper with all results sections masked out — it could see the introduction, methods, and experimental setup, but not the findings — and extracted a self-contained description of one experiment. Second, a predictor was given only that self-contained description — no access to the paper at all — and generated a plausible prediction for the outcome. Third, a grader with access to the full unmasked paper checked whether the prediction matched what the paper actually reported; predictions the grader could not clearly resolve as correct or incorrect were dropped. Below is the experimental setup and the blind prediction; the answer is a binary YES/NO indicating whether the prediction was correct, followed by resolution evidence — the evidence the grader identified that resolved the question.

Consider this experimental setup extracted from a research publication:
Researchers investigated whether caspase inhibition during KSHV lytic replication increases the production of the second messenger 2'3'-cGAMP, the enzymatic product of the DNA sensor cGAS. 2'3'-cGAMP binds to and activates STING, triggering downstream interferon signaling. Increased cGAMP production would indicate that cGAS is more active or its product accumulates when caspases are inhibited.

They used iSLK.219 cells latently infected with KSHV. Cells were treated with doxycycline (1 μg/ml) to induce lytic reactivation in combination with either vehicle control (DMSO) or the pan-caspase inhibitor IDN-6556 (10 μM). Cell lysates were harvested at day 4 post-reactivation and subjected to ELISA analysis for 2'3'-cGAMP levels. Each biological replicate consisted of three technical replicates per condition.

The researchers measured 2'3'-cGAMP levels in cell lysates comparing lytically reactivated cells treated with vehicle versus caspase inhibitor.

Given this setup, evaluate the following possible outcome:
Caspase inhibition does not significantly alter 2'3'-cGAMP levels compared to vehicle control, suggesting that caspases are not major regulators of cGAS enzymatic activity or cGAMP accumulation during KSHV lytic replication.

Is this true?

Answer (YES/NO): NO